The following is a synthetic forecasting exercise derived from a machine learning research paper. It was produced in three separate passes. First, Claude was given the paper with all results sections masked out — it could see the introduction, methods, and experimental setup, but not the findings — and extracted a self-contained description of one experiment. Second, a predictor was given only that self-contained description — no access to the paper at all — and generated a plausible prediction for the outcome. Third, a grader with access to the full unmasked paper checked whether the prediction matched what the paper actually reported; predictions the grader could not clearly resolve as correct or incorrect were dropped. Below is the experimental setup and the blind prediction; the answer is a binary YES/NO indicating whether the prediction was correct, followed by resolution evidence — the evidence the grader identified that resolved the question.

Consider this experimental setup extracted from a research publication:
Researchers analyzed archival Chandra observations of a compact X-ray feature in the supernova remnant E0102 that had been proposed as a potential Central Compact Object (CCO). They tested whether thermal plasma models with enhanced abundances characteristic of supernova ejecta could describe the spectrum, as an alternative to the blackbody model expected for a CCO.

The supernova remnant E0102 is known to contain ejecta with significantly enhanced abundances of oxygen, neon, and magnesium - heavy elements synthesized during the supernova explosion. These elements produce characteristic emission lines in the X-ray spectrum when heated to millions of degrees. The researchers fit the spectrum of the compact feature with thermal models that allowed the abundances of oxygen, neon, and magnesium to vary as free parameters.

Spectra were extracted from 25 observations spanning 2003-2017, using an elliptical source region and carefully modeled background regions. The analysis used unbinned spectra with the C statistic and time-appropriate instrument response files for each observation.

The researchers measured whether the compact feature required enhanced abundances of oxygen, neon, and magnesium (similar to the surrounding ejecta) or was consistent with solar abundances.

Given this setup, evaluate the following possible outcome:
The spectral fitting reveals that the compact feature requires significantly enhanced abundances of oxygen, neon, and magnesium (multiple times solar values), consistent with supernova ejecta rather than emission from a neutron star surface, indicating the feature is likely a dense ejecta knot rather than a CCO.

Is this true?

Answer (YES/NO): NO